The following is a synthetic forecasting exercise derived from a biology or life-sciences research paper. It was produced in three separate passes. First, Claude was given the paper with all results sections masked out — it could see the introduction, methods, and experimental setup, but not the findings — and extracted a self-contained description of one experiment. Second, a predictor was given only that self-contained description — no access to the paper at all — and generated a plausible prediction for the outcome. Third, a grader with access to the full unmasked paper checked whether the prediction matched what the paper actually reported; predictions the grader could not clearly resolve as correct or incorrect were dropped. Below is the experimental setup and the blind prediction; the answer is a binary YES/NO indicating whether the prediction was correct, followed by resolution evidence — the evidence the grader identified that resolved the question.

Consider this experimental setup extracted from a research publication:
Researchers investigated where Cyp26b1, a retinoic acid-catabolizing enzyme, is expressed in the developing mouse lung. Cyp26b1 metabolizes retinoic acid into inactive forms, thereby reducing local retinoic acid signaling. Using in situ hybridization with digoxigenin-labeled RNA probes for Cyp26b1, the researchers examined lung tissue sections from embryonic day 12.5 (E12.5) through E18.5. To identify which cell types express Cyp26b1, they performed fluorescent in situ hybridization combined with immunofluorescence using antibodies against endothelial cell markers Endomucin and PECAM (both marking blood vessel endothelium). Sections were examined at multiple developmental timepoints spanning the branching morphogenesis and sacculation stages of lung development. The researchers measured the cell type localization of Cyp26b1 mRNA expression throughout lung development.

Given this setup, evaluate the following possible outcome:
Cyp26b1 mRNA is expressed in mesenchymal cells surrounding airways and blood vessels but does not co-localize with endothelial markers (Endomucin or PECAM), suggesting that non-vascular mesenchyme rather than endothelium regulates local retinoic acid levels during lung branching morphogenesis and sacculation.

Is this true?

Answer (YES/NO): NO